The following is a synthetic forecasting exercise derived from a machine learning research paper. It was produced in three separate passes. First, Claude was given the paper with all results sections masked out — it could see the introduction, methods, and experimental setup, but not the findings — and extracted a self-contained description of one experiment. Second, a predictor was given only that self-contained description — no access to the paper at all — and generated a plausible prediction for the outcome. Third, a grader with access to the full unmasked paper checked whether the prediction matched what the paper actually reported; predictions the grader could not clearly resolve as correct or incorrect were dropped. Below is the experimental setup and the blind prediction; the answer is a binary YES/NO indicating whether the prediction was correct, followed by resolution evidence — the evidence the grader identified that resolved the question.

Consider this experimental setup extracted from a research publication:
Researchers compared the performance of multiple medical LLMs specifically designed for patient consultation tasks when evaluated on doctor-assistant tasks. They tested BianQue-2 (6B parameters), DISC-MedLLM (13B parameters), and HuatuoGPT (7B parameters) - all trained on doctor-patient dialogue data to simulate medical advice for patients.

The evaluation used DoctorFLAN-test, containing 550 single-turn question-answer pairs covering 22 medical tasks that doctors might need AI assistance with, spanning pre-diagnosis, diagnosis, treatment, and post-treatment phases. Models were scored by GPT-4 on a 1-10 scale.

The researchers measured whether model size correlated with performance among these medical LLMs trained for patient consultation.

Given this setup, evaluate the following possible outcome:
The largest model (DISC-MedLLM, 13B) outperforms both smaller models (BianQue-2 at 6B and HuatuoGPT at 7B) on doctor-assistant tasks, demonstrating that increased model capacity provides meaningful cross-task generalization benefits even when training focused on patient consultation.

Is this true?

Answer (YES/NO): NO